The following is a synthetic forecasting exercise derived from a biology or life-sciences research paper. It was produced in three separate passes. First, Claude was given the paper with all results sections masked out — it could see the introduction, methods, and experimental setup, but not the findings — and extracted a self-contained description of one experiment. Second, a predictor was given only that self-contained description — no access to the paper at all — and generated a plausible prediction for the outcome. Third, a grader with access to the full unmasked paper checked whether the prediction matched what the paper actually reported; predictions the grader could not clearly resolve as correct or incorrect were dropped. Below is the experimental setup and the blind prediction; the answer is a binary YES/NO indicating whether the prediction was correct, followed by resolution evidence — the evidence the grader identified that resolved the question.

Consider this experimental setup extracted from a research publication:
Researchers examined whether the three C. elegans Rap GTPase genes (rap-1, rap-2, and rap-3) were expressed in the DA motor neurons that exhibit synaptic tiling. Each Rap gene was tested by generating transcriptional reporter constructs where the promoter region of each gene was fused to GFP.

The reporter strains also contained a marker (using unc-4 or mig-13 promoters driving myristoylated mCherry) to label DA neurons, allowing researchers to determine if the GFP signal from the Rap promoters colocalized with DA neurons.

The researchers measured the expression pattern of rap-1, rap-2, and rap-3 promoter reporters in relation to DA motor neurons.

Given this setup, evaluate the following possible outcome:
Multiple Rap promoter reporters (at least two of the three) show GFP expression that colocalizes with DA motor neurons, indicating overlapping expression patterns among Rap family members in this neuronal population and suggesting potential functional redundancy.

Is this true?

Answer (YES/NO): NO